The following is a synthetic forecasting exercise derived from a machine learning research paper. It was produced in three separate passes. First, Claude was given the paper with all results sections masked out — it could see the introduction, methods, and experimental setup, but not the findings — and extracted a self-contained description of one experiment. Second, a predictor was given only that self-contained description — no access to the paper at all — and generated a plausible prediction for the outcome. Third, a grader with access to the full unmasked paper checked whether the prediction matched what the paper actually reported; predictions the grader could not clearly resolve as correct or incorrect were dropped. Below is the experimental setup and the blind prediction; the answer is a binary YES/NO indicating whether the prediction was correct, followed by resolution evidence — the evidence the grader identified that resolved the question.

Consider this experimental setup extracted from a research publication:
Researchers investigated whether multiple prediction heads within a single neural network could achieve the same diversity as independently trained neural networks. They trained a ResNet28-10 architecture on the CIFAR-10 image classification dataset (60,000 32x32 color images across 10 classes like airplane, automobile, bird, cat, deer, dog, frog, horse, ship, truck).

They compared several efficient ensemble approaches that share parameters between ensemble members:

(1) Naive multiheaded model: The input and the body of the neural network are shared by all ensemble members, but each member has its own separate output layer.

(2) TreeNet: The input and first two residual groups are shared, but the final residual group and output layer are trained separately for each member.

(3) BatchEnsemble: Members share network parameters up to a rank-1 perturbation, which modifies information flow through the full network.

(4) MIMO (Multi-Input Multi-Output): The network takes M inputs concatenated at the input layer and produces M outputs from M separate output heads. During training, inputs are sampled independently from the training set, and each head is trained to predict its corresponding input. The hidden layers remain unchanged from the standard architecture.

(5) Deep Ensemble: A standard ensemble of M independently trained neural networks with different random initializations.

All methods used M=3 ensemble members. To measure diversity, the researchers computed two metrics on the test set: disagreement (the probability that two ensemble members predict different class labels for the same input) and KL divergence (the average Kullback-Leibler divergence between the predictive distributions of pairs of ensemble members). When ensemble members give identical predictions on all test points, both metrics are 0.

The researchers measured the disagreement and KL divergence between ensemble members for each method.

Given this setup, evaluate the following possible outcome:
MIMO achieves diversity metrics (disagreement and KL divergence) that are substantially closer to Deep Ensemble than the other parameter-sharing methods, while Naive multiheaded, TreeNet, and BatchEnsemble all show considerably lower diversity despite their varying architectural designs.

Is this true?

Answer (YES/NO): YES